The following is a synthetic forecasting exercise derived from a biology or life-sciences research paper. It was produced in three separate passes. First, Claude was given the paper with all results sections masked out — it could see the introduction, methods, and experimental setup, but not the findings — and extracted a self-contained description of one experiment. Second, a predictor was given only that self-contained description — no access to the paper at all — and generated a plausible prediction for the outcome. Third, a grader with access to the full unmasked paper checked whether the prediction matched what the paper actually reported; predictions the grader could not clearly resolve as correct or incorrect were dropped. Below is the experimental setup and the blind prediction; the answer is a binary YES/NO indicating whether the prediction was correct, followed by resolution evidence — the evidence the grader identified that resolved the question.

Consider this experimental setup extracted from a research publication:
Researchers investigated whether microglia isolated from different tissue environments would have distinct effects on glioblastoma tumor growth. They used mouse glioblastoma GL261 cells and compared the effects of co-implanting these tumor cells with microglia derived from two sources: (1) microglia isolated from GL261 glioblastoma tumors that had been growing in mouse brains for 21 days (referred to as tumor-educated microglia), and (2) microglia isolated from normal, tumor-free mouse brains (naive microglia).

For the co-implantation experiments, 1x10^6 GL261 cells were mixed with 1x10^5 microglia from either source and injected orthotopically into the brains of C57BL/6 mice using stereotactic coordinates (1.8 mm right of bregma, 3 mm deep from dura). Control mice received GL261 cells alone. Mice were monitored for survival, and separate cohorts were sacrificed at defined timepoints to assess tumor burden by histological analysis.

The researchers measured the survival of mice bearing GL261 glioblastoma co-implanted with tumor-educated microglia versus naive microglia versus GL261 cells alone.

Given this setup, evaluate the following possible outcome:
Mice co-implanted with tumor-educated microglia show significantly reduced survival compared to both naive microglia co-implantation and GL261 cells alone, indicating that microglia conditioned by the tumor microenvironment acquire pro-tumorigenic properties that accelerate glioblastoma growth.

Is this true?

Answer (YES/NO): YES